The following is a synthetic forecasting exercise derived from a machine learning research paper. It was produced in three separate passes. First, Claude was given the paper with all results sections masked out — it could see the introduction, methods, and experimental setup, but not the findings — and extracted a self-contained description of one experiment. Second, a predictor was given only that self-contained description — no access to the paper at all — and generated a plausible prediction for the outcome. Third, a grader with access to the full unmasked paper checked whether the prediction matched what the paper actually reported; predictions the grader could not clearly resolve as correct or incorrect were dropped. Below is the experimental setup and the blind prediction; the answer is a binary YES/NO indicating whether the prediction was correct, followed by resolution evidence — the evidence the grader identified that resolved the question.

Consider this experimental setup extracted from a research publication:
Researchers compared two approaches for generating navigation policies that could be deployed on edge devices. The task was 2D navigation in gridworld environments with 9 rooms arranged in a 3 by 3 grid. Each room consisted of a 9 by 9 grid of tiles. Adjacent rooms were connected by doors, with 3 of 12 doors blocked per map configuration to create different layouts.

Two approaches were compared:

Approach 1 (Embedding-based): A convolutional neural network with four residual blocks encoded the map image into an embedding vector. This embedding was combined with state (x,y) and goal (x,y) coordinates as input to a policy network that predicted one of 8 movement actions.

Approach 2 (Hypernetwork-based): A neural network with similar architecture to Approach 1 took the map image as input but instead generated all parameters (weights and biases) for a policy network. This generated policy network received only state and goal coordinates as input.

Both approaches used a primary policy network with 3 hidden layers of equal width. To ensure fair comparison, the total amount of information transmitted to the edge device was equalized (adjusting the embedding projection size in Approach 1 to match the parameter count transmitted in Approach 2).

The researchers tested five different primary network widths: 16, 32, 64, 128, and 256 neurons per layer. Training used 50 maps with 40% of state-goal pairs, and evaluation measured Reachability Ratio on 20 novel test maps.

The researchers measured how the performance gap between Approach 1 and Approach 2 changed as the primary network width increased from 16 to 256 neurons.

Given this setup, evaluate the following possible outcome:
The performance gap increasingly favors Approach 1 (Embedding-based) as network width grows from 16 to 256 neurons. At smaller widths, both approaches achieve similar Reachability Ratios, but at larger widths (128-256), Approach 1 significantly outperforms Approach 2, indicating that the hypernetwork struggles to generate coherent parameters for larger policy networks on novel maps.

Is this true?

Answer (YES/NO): NO